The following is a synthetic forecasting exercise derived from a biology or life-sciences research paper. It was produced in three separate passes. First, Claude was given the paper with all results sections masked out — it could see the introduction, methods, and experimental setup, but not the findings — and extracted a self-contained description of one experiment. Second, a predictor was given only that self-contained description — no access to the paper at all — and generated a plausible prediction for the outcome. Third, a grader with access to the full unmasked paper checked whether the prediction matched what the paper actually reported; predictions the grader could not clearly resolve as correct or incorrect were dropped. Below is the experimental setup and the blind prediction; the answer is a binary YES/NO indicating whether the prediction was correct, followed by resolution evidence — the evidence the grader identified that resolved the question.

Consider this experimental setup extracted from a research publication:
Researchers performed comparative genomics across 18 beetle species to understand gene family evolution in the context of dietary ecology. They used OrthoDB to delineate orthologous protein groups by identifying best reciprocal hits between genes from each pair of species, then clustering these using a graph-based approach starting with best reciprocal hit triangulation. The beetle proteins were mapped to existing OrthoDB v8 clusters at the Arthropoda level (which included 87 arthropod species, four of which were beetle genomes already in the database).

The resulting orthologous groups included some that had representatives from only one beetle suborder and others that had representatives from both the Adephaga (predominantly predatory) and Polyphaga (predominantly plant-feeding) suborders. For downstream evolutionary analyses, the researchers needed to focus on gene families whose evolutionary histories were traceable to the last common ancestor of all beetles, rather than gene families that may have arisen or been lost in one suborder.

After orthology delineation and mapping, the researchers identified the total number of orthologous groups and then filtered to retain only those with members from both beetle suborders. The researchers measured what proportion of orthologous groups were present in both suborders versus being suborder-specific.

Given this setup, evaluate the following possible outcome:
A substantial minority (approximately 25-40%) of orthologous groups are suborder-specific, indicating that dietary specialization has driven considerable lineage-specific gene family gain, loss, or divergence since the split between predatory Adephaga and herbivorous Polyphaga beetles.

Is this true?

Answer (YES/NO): YES